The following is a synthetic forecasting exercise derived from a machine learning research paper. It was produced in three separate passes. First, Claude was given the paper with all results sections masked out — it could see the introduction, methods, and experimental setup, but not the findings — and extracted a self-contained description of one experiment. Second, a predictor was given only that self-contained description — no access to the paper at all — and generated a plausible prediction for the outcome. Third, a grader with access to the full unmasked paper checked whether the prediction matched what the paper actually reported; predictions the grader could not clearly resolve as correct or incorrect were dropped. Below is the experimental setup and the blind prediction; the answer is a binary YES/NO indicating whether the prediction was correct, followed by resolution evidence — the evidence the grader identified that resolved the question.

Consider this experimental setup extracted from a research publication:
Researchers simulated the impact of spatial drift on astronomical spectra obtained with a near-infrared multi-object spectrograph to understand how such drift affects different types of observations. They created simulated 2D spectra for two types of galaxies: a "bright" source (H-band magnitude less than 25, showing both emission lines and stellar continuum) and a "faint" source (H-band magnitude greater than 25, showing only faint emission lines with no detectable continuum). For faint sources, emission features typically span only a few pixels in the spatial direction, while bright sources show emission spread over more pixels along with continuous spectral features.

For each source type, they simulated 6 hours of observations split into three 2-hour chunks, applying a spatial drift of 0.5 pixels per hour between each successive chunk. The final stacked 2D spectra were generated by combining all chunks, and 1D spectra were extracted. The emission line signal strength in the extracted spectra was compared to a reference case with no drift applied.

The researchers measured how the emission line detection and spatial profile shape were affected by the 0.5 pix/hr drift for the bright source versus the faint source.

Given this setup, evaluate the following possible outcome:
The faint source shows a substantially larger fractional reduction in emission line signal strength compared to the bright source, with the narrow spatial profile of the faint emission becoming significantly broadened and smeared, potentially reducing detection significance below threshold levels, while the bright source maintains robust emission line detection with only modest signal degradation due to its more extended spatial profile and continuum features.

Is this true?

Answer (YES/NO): YES